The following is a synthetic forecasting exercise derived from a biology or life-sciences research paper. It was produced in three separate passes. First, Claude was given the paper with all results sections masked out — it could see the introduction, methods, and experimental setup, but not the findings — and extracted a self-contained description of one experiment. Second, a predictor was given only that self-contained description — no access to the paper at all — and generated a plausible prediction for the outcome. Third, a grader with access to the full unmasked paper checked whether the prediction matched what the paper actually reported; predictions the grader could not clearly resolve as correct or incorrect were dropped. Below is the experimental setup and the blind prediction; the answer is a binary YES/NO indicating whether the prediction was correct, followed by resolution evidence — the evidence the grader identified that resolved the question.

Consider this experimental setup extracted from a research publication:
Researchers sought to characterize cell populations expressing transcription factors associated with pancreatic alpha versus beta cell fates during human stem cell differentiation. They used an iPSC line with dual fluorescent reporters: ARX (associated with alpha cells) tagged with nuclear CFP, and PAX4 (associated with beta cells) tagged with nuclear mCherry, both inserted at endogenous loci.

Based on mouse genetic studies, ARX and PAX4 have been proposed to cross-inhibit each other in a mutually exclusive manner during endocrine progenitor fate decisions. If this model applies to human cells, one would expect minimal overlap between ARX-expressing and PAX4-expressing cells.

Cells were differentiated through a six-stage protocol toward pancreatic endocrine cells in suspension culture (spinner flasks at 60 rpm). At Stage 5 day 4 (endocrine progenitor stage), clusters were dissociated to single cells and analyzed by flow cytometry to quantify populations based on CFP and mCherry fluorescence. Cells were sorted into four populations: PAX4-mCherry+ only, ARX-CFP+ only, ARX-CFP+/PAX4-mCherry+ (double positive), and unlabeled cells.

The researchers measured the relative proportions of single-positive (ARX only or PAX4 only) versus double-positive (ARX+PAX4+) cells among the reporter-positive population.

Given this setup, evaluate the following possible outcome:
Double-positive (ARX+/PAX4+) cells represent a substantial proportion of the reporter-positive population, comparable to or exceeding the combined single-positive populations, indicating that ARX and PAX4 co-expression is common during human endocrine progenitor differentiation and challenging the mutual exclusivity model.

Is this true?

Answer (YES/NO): NO